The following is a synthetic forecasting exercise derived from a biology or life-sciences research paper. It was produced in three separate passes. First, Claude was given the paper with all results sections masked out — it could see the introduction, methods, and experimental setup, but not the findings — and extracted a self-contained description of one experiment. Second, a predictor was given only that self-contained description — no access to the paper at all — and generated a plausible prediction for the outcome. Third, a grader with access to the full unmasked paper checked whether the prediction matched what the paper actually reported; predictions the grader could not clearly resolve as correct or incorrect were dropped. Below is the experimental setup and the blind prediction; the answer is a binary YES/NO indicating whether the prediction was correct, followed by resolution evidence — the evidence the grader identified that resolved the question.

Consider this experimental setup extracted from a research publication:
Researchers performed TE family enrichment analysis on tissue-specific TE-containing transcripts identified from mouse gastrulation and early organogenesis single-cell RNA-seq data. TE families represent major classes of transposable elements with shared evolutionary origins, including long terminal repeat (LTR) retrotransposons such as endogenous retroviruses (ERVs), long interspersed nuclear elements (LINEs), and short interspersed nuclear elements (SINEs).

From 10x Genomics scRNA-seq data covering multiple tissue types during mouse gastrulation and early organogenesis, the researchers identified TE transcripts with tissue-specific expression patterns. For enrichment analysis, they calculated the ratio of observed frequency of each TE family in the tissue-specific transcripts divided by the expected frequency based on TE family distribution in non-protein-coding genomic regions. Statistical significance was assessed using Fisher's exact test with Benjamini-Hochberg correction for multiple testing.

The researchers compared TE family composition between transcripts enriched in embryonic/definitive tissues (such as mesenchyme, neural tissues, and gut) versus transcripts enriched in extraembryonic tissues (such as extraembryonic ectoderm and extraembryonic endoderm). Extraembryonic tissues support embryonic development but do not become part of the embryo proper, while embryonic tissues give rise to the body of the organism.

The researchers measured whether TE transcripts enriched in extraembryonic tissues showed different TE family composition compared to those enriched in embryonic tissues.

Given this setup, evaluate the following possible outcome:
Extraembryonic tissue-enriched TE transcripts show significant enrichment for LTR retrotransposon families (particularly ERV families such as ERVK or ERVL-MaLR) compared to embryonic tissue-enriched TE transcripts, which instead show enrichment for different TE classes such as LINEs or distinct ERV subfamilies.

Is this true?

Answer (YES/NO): NO